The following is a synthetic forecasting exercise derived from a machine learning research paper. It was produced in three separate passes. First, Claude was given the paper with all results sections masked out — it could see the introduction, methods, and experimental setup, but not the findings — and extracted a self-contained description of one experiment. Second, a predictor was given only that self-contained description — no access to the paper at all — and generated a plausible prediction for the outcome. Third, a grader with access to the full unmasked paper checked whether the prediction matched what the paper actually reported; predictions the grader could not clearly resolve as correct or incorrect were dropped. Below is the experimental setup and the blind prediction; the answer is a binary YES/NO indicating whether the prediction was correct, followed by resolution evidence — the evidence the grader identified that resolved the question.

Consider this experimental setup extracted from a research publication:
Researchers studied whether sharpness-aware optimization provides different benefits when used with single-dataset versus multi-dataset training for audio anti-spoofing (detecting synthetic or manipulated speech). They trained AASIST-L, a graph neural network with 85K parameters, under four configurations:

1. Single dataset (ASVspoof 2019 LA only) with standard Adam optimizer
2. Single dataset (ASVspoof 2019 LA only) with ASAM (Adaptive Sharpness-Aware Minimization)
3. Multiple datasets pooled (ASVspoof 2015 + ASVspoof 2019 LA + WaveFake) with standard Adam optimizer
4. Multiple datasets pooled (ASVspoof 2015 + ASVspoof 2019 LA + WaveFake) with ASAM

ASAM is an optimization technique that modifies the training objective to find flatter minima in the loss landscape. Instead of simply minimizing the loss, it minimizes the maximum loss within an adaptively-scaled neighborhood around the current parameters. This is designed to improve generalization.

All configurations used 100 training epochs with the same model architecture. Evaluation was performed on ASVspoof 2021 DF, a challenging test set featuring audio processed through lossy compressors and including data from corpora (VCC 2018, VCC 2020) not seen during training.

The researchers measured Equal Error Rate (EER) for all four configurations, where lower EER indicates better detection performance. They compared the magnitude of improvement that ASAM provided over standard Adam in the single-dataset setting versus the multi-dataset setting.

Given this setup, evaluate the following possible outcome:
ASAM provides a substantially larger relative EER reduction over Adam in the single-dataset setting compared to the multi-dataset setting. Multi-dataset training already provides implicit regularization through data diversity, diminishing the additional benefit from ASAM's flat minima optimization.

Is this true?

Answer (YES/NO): NO